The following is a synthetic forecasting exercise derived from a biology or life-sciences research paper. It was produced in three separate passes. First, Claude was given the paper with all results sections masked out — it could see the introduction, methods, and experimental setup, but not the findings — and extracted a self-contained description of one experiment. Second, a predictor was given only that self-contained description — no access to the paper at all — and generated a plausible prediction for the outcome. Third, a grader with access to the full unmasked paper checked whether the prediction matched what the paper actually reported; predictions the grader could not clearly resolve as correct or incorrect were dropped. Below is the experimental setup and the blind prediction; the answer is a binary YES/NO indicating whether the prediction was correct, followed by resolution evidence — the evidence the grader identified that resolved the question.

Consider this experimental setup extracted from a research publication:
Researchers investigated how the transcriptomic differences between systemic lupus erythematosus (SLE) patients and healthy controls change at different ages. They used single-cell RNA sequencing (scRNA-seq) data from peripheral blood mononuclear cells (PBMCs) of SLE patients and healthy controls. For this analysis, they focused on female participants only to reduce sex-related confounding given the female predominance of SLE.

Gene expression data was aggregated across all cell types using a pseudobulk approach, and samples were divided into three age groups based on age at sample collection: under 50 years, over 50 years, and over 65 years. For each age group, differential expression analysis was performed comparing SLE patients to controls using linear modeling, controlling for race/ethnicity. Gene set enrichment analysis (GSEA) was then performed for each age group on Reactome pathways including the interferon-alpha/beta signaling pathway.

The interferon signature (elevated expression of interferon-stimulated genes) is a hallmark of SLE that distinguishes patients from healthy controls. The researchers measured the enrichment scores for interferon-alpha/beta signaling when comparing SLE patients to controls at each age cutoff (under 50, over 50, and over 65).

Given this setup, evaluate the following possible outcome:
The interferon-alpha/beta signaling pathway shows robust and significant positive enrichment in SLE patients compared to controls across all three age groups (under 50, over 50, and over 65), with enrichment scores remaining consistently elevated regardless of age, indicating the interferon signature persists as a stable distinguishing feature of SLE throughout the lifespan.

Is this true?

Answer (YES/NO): YES